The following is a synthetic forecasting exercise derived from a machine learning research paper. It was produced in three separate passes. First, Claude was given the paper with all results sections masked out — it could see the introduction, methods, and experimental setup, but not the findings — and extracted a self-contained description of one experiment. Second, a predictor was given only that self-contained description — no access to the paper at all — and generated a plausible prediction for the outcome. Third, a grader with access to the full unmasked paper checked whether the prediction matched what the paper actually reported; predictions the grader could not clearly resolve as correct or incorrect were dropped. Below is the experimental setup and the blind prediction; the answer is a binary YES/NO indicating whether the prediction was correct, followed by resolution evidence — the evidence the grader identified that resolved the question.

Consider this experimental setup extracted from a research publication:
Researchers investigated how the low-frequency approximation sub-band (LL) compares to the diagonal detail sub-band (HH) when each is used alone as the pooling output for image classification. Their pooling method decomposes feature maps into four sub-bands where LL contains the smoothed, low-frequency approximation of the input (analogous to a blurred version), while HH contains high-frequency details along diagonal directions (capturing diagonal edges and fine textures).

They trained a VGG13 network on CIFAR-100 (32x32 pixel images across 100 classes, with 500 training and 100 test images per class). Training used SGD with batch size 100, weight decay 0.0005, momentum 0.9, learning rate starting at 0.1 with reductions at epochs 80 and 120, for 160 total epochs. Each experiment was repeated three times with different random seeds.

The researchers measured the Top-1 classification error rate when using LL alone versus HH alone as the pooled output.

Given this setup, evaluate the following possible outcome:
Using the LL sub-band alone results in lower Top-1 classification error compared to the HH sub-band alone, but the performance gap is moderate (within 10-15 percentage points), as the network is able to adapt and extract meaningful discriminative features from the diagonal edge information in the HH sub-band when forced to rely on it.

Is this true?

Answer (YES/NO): NO